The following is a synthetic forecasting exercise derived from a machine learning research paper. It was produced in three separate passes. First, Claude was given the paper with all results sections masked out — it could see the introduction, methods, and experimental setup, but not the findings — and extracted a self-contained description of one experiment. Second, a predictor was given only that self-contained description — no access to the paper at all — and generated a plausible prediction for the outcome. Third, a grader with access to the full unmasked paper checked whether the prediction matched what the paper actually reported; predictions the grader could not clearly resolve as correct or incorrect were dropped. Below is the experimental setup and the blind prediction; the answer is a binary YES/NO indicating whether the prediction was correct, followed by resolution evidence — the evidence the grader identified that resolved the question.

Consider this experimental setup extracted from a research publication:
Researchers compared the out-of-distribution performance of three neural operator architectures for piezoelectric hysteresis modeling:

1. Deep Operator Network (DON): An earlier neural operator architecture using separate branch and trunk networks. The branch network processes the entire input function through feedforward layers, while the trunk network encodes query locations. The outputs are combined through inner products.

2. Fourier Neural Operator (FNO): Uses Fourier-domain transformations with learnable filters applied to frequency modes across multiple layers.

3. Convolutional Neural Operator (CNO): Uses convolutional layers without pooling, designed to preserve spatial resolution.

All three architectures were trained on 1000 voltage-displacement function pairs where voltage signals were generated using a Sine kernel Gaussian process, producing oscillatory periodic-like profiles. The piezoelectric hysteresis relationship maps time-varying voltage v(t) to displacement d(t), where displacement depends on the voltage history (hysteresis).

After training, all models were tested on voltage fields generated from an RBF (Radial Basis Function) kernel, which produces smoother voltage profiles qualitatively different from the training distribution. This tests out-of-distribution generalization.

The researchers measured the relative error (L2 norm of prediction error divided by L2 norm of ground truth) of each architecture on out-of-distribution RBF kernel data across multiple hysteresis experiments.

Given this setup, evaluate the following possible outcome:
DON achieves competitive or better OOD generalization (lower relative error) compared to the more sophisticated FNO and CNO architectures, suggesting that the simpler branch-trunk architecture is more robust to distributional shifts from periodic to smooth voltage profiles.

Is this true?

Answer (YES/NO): NO